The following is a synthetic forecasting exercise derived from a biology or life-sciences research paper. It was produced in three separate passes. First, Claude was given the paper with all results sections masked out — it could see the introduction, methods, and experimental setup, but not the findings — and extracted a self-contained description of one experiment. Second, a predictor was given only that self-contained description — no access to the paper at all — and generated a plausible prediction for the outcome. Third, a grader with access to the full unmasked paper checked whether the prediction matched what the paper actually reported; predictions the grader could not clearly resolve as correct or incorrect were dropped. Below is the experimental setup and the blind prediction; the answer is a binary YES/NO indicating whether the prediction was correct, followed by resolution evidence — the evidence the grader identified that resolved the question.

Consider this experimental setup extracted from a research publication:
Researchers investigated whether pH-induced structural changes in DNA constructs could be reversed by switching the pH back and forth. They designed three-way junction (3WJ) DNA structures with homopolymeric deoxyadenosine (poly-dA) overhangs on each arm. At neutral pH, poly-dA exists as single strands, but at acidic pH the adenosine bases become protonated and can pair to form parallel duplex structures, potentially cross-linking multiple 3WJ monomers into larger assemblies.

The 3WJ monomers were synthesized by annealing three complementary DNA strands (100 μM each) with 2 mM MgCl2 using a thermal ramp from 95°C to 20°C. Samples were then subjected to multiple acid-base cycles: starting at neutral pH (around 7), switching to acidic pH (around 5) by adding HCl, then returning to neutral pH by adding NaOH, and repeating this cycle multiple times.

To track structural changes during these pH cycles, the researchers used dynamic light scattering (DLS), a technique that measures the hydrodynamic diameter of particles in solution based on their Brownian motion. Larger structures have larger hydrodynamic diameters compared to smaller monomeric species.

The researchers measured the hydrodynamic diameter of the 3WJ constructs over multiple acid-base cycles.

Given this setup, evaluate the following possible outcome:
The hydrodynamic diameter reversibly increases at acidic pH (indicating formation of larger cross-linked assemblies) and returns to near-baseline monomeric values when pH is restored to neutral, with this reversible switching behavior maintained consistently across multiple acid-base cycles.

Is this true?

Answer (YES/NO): YES